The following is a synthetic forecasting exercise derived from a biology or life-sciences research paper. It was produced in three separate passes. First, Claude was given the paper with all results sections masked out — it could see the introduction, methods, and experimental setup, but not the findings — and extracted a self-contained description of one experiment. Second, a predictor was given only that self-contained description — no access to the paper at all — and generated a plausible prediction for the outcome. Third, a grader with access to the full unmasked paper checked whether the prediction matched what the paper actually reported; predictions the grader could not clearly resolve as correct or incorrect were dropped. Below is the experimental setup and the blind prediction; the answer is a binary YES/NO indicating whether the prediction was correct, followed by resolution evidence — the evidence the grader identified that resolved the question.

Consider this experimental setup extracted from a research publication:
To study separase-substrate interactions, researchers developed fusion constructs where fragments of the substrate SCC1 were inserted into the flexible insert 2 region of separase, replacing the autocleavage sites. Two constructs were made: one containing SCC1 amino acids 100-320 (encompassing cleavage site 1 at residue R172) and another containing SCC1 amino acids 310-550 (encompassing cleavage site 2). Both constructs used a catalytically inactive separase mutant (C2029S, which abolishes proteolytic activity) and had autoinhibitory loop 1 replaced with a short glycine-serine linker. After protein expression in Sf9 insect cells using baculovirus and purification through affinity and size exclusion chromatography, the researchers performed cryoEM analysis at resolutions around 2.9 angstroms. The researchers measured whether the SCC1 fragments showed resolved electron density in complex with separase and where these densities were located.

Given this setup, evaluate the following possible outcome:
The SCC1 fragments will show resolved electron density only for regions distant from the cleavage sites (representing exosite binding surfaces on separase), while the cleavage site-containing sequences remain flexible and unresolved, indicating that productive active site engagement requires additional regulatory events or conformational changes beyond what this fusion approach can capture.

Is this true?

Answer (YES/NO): NO